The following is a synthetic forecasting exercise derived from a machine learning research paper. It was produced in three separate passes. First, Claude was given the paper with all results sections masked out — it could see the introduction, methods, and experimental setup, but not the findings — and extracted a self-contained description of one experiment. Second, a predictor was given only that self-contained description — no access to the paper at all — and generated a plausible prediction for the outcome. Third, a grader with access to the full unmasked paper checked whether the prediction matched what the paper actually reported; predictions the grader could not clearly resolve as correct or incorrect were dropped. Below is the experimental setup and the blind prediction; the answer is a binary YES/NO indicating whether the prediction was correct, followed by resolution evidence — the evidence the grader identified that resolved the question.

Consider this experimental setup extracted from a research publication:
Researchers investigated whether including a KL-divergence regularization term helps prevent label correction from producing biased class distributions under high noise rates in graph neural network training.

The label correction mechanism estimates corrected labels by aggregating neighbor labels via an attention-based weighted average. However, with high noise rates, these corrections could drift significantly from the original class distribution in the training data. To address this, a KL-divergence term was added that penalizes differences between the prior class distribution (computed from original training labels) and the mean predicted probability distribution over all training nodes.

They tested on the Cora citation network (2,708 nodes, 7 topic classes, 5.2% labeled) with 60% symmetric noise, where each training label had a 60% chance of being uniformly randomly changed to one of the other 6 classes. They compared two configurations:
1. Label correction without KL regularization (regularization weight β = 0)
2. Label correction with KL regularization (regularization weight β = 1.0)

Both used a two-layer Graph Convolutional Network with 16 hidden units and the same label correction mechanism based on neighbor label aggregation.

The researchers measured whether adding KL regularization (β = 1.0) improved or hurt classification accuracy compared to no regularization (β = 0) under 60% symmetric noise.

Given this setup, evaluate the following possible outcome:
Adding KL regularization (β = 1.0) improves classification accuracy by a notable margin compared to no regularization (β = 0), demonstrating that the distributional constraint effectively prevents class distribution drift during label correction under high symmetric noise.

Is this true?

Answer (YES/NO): YES